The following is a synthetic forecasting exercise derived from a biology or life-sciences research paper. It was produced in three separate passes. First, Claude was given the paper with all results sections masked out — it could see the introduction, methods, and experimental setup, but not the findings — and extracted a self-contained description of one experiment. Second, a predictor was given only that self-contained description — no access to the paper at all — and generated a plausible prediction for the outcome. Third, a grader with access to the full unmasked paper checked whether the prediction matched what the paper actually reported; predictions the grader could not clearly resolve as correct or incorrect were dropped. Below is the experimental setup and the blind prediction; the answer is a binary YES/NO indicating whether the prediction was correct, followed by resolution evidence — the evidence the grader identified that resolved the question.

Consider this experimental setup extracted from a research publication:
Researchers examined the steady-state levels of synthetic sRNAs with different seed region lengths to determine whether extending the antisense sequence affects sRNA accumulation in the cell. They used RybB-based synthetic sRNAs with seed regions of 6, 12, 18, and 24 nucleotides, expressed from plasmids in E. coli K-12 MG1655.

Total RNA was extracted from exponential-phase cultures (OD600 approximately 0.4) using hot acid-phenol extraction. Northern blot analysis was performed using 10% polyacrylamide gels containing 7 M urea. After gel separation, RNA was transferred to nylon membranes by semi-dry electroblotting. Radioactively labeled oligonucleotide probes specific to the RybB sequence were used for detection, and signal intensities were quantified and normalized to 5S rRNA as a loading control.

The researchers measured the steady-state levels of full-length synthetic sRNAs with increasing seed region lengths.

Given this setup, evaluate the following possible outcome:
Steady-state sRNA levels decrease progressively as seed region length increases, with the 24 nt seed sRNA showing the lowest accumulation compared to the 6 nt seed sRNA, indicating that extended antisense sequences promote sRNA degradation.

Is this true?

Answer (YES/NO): NO